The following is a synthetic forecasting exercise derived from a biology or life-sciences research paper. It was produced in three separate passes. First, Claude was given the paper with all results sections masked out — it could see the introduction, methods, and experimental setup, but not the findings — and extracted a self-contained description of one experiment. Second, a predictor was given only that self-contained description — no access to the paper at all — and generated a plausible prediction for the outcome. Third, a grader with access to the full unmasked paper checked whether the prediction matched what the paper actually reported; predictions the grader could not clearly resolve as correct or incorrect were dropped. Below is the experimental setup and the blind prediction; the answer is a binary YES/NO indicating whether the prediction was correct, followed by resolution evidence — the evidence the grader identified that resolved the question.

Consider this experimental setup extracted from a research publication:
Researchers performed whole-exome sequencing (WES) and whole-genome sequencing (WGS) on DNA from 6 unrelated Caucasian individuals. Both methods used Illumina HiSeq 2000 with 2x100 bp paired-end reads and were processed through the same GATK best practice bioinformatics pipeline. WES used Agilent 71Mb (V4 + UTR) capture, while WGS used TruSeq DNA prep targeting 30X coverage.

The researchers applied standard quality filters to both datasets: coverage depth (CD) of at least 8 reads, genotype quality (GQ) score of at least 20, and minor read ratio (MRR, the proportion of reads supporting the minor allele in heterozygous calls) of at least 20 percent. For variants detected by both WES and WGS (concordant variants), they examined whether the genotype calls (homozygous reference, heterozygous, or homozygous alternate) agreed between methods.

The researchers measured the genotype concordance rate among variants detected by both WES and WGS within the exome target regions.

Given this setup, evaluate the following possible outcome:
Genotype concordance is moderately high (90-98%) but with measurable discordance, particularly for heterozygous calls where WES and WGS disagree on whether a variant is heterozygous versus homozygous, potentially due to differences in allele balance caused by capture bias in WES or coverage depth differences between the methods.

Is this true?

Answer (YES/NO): NO